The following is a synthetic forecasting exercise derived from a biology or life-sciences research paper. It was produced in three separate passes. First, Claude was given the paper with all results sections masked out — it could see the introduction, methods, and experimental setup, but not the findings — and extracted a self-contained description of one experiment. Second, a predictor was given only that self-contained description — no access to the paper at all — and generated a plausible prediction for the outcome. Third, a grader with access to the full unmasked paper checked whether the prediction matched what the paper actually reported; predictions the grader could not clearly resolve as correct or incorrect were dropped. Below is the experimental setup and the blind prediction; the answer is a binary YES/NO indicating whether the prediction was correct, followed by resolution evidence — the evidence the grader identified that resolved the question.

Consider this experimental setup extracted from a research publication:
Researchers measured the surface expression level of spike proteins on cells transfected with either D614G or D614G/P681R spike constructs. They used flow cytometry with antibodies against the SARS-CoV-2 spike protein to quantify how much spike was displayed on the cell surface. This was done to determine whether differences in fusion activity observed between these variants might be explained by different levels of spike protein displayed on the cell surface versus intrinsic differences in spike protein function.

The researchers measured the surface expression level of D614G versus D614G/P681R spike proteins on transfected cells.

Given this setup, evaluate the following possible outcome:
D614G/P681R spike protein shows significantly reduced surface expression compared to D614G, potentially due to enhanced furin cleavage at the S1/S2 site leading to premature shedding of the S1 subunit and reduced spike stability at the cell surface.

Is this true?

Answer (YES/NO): YES